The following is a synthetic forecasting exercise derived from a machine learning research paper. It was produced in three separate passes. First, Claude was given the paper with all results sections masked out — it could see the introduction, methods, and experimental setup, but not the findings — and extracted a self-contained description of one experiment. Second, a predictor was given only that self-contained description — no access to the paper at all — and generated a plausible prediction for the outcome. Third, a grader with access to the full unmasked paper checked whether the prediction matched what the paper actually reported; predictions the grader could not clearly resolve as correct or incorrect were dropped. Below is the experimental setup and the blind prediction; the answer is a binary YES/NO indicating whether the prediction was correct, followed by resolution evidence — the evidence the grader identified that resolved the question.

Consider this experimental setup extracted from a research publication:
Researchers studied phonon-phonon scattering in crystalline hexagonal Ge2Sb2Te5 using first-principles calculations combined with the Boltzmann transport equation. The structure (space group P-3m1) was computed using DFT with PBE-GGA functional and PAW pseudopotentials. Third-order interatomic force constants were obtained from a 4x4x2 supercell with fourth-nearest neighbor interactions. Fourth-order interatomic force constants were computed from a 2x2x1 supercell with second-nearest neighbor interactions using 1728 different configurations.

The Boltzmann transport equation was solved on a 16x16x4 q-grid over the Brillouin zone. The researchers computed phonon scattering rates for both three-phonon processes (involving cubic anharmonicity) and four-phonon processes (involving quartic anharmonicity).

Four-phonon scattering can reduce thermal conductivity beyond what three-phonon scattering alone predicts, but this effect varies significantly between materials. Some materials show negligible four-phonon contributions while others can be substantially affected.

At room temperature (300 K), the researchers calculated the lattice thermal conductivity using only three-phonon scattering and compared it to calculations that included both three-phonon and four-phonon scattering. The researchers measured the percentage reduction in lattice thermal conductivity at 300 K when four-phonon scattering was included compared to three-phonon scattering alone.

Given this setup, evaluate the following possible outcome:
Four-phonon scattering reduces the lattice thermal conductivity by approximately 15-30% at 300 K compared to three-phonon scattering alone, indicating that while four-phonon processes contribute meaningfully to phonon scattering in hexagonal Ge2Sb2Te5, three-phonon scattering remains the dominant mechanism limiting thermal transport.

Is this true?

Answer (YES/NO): YES